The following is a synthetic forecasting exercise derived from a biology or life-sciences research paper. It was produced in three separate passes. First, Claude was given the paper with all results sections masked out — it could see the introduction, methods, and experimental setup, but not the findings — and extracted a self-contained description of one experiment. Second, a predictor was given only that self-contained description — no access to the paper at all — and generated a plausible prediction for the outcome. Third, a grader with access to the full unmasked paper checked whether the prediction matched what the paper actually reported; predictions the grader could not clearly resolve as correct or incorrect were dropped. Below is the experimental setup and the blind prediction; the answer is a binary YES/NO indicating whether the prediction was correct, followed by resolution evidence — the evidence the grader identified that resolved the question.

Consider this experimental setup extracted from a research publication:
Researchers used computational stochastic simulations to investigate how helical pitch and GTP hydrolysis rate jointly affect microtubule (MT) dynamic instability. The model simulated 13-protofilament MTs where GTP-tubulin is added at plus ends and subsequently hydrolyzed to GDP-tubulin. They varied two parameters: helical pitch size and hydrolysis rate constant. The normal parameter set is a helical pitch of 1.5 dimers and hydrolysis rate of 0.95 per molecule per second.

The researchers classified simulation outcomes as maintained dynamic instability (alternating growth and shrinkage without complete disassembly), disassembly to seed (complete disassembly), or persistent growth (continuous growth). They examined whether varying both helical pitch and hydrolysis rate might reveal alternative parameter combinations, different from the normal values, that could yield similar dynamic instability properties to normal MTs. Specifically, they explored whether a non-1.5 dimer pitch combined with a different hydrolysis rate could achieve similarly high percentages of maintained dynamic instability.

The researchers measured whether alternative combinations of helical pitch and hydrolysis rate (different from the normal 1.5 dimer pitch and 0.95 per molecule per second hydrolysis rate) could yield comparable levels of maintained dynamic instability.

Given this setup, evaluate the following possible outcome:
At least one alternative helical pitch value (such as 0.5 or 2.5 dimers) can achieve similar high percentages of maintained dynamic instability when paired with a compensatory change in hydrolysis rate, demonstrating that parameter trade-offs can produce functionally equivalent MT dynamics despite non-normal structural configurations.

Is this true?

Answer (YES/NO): YES